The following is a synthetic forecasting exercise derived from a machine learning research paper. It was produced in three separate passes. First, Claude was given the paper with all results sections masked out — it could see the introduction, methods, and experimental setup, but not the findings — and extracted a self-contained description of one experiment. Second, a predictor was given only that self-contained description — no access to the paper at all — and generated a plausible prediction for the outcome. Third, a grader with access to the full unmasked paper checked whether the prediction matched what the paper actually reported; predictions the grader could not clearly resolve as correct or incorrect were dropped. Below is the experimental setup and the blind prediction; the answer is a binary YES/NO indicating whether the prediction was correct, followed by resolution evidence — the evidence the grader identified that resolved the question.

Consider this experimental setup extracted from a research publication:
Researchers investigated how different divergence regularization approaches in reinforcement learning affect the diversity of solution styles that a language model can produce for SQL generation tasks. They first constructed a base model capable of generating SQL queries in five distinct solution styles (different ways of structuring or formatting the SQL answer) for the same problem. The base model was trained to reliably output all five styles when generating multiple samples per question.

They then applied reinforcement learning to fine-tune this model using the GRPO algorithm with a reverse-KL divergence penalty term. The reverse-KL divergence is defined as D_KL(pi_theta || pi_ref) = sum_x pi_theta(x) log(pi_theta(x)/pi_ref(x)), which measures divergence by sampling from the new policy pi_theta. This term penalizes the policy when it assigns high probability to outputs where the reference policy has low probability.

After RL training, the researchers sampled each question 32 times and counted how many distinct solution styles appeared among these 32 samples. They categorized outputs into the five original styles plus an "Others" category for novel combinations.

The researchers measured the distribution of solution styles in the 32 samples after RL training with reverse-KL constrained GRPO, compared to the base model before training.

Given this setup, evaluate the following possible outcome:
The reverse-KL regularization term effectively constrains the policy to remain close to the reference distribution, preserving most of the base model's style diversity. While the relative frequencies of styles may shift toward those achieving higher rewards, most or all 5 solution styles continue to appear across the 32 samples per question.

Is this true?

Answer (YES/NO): NO